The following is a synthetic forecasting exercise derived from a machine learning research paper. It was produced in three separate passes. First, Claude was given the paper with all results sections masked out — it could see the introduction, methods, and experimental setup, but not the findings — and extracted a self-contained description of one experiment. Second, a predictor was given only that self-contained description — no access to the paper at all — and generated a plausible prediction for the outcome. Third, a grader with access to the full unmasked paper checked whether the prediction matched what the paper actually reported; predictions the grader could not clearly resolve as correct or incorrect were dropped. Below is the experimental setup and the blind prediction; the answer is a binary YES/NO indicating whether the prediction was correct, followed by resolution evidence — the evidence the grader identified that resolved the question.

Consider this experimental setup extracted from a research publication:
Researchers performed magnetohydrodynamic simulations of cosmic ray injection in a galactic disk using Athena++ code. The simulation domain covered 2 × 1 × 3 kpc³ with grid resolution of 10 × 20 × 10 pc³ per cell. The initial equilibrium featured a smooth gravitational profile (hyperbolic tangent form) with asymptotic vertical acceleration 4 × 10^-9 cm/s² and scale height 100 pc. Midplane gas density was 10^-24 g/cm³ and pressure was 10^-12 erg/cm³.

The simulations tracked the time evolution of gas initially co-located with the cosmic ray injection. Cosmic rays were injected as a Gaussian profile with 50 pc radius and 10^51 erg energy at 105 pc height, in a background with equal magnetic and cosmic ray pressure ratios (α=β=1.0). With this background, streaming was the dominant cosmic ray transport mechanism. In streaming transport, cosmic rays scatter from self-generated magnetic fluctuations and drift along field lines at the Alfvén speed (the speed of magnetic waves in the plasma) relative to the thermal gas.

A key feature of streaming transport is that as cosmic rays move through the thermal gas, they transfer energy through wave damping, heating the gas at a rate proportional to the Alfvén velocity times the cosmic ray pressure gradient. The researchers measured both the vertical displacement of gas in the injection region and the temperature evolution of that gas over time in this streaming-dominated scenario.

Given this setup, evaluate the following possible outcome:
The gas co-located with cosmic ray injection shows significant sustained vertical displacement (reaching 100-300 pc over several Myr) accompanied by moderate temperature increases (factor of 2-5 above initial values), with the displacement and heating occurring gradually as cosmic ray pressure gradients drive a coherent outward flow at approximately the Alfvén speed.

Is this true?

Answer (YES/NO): NO